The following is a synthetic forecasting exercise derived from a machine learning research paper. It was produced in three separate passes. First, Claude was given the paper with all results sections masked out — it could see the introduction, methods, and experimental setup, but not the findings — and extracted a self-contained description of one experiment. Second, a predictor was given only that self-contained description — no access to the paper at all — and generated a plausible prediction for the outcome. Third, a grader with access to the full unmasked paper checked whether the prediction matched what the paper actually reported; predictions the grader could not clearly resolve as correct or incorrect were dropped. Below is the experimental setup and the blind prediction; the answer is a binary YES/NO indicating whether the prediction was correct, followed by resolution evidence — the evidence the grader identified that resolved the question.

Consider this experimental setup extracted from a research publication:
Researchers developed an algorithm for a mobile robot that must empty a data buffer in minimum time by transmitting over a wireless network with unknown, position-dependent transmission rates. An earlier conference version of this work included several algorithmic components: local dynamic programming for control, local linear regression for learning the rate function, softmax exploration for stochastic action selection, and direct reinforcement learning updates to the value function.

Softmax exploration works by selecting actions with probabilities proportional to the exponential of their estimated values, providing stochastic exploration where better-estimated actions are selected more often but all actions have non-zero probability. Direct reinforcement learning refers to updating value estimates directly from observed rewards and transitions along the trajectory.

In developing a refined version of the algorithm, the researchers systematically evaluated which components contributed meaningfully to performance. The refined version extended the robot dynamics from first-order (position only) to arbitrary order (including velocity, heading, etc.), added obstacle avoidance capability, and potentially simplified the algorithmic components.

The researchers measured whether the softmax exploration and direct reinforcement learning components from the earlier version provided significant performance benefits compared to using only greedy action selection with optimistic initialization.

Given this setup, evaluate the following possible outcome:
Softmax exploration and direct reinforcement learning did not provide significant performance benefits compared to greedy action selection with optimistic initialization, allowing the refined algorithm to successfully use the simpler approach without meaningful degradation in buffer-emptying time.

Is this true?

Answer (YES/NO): YES